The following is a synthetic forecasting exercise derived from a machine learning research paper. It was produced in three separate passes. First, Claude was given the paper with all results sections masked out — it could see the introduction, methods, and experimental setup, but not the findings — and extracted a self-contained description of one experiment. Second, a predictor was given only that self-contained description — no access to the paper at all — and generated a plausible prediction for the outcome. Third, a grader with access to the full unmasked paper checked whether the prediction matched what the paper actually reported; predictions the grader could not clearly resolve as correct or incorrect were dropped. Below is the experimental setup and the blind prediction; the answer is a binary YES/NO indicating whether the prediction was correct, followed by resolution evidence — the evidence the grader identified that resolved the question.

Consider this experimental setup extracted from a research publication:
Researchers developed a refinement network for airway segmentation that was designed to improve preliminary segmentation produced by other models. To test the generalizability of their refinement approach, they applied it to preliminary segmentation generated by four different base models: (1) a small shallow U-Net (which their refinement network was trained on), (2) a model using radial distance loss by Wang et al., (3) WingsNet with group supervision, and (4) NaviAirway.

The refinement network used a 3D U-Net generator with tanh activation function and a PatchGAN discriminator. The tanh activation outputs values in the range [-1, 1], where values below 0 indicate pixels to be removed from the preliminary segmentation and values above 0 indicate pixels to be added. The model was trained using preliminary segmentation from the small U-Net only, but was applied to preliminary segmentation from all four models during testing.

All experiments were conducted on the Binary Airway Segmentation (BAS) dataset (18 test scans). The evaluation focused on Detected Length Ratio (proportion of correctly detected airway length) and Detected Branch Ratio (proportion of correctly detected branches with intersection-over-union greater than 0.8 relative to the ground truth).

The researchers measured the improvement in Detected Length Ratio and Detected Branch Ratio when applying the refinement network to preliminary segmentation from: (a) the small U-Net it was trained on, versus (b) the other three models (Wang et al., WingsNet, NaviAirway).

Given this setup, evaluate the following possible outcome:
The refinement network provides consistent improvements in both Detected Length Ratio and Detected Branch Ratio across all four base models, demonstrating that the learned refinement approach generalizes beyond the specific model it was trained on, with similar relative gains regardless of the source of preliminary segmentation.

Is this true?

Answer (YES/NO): NO